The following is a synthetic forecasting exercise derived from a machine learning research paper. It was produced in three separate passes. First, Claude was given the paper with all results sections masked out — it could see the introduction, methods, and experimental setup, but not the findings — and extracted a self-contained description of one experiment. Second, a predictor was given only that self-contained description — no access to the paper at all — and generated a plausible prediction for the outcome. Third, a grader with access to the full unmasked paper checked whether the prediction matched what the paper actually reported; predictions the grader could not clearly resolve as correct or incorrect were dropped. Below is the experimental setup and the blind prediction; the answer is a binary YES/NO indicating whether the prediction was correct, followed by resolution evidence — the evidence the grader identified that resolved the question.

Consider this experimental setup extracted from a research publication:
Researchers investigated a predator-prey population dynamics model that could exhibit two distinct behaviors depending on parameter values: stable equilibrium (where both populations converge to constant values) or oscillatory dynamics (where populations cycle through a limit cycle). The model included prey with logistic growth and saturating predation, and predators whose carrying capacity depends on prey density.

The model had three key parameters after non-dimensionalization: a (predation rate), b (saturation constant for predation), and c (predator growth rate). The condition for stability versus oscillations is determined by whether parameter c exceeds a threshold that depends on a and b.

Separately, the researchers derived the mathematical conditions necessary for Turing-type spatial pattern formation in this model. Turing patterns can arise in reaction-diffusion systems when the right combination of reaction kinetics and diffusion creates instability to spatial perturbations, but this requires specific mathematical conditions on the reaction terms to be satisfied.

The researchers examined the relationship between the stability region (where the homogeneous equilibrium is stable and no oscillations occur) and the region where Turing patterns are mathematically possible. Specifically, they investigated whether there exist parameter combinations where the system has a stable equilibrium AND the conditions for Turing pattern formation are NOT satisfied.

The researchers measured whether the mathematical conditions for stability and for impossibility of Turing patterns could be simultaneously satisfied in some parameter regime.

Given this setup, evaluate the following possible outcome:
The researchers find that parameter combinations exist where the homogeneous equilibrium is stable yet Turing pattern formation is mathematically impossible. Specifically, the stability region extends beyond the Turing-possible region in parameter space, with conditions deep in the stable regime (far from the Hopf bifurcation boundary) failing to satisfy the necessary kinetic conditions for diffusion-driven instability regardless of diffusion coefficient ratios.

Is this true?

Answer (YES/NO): YES